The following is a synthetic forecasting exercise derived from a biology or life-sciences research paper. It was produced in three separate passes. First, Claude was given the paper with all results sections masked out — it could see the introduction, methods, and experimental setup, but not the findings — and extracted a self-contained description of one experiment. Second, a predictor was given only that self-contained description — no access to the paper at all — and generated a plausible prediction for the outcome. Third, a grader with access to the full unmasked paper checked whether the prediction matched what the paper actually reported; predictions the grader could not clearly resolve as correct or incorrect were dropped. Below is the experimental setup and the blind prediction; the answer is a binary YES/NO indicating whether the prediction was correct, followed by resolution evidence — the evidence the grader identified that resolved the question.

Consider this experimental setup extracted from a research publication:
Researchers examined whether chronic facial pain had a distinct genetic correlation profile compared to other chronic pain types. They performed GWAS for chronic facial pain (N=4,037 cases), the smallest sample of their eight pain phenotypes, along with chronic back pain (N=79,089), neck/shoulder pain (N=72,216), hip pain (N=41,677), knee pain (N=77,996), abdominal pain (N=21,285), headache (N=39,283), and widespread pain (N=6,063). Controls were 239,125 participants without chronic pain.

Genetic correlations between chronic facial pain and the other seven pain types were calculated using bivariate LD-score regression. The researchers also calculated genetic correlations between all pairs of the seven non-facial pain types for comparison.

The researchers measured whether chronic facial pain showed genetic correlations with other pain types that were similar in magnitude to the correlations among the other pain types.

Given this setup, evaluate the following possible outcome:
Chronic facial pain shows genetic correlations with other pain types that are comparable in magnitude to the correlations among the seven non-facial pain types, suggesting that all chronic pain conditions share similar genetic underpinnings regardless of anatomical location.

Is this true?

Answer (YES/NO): YES